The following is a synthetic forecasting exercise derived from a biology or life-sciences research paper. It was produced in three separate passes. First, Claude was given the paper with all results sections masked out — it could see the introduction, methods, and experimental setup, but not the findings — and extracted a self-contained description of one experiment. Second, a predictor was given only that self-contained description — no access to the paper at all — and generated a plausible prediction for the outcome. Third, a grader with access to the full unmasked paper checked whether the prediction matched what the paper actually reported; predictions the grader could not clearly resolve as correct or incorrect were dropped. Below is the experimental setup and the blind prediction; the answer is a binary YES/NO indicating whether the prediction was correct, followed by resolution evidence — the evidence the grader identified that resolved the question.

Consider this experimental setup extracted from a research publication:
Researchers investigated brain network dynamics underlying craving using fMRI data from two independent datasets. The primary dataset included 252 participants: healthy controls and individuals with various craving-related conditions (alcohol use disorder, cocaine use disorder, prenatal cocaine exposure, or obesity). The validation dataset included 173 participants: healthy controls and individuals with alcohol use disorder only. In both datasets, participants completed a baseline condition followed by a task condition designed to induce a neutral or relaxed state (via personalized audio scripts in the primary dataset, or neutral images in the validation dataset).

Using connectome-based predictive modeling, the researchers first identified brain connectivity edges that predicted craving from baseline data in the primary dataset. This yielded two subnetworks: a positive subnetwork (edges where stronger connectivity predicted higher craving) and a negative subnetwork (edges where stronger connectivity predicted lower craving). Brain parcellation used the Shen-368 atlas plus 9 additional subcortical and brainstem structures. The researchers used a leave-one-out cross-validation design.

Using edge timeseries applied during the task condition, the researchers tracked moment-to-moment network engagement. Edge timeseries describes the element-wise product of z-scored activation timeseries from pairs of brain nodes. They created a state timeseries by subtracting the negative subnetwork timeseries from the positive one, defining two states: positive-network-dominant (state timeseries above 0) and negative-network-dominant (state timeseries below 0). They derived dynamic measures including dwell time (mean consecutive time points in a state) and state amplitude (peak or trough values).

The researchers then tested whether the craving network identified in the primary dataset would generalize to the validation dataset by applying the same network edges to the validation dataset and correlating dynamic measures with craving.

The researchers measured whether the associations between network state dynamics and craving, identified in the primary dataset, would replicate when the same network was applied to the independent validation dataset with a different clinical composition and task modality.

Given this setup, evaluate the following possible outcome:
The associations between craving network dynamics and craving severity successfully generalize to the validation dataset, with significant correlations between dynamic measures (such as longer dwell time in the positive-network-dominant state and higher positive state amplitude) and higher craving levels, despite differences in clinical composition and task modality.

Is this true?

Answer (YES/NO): NO